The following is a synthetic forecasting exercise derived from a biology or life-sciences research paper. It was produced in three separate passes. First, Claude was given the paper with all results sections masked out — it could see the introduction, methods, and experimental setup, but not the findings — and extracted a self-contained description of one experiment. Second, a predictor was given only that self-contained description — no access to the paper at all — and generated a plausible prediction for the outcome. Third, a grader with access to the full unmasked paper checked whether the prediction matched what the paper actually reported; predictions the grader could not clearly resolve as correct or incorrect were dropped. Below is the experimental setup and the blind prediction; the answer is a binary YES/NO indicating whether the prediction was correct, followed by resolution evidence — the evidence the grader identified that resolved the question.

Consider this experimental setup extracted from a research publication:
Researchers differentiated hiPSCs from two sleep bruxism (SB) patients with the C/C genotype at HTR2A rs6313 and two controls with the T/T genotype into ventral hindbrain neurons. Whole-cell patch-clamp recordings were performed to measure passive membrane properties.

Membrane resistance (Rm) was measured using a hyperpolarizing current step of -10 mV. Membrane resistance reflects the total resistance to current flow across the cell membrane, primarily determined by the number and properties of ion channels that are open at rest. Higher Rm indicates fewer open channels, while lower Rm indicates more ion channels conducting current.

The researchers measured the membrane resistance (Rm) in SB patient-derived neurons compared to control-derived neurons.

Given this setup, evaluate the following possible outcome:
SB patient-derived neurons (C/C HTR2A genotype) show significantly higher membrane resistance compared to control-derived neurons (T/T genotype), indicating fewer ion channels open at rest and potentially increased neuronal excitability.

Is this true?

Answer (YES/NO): NO